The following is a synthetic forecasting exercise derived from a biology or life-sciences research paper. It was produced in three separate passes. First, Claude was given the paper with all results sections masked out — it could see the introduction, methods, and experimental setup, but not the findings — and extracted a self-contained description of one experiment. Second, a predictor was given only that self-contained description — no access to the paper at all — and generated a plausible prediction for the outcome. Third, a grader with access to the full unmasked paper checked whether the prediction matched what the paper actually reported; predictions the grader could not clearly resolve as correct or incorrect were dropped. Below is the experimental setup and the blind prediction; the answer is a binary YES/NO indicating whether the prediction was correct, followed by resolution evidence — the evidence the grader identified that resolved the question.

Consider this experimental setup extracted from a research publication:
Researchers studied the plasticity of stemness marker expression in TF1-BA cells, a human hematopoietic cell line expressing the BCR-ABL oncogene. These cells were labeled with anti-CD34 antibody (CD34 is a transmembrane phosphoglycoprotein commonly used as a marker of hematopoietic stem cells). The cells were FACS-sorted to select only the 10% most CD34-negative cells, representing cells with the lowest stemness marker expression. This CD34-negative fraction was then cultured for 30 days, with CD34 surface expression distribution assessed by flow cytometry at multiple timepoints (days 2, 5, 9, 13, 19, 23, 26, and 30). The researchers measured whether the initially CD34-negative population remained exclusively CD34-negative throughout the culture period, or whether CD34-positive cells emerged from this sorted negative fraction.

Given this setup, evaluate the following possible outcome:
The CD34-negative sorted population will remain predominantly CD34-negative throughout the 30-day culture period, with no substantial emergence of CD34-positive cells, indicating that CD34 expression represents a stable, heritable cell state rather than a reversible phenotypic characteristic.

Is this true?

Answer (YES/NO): NO